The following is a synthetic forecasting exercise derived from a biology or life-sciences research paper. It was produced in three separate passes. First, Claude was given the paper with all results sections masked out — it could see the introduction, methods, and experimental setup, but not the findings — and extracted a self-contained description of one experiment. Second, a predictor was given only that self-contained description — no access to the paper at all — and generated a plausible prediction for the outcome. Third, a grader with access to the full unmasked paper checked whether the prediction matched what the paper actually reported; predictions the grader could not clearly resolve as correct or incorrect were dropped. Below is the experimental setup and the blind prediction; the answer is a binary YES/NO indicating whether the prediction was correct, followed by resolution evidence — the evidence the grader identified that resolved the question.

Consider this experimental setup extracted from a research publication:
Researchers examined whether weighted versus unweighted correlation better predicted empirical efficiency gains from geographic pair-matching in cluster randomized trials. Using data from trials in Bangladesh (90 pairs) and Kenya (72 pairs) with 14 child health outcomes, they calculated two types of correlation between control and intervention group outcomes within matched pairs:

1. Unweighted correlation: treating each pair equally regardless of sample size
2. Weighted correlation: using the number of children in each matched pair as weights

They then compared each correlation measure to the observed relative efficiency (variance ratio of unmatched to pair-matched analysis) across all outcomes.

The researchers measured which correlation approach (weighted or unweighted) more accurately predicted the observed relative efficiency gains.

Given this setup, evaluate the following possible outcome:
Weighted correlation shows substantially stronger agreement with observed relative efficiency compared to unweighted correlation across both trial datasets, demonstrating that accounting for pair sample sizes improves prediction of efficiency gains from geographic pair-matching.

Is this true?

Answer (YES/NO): YES